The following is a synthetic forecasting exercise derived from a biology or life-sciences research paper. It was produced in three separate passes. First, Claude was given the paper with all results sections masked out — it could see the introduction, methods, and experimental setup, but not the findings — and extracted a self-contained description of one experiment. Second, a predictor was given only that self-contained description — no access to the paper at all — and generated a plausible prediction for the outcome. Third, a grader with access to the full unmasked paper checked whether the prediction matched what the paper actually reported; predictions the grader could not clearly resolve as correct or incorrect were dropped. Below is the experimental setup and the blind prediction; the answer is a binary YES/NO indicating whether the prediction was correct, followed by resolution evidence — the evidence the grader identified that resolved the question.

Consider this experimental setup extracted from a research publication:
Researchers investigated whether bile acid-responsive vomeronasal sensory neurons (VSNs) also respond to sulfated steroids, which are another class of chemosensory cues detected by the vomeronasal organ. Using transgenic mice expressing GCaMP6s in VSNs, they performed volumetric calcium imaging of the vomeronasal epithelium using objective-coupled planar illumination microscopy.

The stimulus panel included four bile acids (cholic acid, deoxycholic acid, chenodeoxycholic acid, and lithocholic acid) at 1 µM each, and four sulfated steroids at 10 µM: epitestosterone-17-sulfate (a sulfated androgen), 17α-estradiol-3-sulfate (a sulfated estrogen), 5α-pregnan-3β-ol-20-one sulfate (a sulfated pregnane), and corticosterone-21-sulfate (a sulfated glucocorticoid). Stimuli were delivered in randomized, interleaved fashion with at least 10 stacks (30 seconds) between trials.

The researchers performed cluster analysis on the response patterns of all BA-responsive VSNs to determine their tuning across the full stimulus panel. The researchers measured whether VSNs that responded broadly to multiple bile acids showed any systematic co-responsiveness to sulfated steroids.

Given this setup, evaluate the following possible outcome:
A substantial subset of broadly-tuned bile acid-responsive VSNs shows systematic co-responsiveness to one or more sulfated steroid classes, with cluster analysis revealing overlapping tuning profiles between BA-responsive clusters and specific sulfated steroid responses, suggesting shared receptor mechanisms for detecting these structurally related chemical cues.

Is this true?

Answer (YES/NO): YES